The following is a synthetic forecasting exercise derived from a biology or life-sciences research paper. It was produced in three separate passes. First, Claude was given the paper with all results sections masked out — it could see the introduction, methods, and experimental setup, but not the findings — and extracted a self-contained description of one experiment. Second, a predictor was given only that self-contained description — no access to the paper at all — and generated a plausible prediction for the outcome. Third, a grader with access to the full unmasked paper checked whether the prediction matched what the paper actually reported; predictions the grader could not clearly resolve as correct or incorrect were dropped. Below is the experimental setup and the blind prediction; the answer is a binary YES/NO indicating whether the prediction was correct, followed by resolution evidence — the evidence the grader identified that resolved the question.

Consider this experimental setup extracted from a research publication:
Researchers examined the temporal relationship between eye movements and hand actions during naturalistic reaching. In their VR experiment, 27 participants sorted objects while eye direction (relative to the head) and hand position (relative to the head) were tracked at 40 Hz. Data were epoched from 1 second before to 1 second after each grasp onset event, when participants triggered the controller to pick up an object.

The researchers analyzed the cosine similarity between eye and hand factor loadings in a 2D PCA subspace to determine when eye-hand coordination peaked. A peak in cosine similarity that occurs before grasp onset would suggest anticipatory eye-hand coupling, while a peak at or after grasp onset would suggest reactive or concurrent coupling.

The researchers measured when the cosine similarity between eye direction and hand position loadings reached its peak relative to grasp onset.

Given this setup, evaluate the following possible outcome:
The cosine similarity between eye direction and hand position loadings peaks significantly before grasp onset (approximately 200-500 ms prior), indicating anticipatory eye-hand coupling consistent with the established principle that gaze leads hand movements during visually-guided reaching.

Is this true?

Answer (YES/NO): NO